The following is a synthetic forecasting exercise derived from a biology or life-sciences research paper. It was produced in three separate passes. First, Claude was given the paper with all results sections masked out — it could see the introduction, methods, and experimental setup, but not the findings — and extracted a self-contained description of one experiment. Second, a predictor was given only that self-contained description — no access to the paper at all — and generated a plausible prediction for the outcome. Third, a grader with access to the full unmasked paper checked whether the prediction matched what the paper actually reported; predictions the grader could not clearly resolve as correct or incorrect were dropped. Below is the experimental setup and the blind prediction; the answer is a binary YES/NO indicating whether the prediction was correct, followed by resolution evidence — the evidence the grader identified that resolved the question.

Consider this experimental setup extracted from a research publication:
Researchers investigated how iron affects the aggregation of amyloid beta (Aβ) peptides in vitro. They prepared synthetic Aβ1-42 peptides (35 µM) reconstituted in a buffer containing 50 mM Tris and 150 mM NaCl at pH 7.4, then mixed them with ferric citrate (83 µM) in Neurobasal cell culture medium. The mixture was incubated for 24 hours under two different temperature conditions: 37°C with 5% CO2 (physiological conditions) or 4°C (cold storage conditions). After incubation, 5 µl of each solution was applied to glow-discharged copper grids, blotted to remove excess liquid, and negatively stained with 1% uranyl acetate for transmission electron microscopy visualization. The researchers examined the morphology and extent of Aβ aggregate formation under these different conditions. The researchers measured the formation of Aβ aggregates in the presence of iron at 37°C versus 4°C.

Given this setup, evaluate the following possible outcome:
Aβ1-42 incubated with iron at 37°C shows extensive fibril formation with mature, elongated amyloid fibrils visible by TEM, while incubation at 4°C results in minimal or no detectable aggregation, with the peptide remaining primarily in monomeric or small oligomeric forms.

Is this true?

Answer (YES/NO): NO